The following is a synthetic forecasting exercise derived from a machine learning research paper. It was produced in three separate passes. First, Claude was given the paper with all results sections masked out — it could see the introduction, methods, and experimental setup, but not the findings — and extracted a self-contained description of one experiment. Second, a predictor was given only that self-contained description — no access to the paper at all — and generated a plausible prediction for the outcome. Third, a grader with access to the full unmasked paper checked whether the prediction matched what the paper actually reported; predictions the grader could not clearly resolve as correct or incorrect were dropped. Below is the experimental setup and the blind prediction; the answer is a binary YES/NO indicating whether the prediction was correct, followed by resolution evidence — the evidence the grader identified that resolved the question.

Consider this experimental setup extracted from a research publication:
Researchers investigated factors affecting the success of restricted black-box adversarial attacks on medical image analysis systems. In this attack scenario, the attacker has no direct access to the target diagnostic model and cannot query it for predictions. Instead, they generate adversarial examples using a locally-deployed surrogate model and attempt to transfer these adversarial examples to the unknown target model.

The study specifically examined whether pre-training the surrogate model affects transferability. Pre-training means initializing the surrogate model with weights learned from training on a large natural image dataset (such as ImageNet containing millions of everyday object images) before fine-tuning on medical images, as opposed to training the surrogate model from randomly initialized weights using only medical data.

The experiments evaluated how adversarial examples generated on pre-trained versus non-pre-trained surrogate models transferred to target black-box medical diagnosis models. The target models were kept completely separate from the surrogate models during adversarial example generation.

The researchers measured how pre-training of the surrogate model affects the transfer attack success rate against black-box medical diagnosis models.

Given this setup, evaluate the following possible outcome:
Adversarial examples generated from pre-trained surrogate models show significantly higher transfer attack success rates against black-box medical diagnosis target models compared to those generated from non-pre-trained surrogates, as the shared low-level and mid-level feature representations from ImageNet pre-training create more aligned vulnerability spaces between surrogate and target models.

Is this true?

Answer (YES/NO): YES